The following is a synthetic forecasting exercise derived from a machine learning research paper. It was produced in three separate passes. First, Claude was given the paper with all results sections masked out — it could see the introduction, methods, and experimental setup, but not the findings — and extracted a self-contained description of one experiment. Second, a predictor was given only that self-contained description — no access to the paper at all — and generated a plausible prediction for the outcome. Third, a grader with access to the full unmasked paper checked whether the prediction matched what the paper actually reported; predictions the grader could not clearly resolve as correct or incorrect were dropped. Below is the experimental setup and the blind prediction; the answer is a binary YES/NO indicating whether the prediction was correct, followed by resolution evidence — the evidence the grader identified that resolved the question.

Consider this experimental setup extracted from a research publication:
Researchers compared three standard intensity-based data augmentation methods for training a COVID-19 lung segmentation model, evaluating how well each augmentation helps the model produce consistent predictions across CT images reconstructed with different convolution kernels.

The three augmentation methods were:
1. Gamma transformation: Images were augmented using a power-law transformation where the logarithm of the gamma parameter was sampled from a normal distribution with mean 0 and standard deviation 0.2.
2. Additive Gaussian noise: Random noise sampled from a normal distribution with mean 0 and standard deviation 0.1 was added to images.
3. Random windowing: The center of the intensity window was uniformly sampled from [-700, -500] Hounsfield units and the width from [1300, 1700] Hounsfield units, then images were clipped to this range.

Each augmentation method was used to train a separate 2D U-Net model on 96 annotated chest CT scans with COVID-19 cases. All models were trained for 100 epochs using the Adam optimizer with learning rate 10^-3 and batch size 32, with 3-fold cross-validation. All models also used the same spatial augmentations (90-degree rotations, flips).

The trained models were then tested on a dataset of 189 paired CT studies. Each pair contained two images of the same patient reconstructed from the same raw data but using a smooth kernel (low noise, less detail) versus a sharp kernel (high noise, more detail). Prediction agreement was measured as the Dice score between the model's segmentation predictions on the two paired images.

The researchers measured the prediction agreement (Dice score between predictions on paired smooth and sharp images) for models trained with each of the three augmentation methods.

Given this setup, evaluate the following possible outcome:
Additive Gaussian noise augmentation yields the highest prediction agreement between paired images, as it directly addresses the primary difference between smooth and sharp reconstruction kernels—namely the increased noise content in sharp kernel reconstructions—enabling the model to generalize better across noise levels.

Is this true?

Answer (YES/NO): YES